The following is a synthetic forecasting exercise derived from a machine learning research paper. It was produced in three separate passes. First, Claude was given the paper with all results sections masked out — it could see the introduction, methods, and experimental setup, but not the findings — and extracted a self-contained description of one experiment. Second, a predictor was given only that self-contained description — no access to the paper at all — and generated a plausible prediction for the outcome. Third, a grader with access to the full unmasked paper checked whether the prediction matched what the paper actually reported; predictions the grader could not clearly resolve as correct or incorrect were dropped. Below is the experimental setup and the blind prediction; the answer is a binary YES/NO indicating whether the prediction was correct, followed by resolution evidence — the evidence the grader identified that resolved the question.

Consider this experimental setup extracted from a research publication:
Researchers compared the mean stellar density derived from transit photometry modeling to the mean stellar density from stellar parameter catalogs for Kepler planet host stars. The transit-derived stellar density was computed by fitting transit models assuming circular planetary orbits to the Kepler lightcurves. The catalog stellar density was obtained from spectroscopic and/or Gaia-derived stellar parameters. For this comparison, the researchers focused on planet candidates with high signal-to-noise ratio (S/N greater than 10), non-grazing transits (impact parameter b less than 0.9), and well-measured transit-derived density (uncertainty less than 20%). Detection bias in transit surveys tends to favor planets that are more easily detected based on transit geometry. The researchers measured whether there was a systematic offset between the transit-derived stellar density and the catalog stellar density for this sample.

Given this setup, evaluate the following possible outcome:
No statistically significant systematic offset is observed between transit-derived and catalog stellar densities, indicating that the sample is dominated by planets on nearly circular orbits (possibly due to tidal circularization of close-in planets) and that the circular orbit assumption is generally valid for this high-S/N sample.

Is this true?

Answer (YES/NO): NO